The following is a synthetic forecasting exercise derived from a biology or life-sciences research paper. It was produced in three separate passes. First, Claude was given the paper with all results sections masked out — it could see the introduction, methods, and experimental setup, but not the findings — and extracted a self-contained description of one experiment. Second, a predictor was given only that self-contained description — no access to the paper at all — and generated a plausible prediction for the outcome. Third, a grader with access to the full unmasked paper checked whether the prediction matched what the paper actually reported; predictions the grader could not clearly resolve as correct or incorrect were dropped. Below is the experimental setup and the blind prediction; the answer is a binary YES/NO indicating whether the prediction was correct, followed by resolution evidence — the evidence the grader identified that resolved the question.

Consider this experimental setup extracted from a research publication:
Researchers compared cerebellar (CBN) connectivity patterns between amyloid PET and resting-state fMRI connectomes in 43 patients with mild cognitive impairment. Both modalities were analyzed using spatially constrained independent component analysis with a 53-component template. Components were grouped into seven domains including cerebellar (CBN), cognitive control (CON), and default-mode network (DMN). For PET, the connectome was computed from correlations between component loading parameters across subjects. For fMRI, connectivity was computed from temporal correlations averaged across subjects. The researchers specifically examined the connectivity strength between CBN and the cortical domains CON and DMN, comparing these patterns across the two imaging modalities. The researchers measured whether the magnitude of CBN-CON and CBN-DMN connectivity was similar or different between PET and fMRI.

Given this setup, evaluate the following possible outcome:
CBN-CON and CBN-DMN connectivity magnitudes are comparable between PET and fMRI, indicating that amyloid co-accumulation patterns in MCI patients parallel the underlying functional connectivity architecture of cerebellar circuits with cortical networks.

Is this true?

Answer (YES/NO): NO